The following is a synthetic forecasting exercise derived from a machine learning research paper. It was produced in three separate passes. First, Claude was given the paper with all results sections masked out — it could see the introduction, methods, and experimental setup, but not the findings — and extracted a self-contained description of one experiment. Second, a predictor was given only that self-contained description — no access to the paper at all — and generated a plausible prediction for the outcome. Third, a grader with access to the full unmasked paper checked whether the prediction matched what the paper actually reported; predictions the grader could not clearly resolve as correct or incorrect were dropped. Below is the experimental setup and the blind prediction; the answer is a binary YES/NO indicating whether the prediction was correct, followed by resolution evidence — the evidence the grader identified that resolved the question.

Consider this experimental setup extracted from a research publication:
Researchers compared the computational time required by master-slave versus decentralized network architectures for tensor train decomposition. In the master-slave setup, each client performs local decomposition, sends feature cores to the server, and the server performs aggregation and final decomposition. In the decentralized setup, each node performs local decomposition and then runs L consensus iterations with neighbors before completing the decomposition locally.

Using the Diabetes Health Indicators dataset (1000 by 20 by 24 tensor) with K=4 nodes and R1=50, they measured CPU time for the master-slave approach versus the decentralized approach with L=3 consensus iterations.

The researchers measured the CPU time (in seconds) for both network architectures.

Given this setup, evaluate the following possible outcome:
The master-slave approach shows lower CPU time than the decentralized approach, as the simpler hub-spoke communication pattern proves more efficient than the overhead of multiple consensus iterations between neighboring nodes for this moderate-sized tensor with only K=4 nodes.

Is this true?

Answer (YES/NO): NO